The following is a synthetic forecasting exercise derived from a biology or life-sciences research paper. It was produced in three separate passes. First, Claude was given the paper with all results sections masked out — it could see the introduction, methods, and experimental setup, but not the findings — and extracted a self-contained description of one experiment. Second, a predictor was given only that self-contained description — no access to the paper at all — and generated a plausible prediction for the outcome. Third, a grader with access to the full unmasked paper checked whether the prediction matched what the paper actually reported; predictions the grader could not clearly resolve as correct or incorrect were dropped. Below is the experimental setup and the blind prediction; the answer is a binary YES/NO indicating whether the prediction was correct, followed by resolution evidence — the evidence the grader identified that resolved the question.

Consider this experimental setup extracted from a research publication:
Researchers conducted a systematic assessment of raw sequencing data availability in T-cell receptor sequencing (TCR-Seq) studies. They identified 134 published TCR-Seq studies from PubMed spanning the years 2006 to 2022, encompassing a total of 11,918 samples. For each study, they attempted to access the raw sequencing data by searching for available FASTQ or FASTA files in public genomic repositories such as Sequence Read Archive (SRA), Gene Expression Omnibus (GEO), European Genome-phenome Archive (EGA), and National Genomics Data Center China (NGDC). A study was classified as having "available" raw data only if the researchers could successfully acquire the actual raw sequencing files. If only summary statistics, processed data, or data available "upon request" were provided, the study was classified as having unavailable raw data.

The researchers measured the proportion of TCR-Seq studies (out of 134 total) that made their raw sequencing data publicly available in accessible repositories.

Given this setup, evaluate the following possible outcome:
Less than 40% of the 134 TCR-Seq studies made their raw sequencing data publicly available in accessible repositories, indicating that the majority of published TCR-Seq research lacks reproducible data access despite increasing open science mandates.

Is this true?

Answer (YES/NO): YES